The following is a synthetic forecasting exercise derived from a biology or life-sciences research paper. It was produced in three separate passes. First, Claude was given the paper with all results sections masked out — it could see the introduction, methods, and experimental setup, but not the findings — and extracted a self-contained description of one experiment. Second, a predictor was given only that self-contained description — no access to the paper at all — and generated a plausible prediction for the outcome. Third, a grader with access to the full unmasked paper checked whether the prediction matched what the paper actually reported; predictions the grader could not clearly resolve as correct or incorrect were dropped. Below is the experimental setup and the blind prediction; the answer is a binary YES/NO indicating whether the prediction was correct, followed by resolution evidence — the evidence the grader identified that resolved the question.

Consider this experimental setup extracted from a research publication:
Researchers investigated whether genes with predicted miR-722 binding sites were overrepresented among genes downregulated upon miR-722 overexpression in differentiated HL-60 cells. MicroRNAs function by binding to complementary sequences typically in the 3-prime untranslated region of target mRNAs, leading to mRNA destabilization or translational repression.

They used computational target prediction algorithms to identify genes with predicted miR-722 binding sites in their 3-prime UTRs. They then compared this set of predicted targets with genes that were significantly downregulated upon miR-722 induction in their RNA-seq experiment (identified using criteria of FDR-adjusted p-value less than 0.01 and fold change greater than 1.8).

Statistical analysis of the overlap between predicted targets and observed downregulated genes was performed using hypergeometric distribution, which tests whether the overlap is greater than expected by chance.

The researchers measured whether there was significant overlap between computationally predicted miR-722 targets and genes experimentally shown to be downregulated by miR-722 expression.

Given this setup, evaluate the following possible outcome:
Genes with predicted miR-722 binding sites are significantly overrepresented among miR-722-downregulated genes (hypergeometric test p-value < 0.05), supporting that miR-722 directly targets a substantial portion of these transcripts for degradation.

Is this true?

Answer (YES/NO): YES